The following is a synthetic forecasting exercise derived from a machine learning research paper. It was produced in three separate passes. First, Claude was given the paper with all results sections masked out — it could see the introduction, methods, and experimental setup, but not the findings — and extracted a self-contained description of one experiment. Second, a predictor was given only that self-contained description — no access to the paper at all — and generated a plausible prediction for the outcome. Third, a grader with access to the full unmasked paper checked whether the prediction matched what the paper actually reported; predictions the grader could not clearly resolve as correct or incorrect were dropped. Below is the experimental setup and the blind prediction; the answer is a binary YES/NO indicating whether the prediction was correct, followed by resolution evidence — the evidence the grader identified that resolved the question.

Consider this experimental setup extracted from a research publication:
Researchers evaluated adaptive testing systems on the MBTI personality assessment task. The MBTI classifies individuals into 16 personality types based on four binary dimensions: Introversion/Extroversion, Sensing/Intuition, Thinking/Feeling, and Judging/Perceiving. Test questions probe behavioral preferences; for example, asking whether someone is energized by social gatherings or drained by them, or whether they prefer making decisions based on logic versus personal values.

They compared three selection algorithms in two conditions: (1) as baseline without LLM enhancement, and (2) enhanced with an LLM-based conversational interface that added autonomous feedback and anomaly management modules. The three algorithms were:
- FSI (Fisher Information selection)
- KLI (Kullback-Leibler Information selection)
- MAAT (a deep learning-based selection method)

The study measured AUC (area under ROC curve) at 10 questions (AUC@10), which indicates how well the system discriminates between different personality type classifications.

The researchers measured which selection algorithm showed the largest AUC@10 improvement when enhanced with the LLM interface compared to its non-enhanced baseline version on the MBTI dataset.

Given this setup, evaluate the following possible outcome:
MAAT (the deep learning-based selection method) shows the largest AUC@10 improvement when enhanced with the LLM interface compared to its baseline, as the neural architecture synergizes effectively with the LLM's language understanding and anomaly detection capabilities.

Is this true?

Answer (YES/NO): NO